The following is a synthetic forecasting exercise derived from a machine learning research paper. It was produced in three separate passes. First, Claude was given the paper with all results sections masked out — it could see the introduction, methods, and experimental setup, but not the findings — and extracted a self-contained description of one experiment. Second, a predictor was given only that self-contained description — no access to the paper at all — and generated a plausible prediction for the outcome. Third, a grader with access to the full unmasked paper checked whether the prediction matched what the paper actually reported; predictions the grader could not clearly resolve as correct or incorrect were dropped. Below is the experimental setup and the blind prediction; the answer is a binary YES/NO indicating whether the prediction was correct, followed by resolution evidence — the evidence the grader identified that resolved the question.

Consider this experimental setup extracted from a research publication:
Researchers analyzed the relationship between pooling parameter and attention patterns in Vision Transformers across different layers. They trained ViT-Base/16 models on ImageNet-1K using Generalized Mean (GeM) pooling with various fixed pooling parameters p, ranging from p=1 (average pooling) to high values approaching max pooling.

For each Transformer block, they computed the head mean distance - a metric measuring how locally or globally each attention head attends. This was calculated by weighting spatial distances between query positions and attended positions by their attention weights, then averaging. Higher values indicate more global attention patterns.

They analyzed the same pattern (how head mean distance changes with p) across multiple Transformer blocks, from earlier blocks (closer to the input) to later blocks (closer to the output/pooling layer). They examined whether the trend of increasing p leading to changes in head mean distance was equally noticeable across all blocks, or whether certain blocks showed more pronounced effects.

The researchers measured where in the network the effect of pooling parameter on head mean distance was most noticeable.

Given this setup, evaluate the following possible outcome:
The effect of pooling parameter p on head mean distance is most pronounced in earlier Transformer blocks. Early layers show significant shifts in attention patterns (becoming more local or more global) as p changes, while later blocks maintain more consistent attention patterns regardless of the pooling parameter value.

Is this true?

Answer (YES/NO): NO